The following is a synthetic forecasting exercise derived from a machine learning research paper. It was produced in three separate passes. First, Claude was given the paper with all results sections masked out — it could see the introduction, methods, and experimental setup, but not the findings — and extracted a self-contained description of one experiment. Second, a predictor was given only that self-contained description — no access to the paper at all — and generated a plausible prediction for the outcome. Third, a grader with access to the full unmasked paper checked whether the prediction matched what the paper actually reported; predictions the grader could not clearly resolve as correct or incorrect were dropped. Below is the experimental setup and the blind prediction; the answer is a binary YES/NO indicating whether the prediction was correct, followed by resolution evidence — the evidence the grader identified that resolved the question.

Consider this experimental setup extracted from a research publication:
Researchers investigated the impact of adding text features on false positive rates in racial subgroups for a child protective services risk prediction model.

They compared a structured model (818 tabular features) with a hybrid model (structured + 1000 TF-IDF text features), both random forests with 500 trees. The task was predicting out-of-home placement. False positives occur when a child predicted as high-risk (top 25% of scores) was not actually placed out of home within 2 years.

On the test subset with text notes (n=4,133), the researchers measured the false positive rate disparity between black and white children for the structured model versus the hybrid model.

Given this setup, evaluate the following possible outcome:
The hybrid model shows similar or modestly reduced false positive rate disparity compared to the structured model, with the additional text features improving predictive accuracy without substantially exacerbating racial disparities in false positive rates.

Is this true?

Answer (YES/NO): NO